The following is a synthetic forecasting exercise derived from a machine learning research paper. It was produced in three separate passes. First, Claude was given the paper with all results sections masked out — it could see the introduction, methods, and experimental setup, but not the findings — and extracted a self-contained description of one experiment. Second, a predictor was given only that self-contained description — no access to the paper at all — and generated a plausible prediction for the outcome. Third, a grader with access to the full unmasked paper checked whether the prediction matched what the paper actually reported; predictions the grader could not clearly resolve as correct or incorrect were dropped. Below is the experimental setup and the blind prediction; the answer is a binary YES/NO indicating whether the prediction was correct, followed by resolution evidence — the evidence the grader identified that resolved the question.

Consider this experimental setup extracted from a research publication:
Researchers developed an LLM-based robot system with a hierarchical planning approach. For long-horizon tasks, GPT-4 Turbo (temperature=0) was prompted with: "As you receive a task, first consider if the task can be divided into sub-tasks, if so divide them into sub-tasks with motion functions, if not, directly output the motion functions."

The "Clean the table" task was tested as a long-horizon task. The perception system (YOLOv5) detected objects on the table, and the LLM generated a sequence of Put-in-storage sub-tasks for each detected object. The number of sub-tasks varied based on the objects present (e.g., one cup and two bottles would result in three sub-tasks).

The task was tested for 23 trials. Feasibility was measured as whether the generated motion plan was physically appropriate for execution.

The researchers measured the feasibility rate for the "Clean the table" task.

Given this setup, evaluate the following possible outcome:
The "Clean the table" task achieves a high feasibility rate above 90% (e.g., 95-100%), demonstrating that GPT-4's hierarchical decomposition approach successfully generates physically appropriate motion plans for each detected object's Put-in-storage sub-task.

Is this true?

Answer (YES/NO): YES